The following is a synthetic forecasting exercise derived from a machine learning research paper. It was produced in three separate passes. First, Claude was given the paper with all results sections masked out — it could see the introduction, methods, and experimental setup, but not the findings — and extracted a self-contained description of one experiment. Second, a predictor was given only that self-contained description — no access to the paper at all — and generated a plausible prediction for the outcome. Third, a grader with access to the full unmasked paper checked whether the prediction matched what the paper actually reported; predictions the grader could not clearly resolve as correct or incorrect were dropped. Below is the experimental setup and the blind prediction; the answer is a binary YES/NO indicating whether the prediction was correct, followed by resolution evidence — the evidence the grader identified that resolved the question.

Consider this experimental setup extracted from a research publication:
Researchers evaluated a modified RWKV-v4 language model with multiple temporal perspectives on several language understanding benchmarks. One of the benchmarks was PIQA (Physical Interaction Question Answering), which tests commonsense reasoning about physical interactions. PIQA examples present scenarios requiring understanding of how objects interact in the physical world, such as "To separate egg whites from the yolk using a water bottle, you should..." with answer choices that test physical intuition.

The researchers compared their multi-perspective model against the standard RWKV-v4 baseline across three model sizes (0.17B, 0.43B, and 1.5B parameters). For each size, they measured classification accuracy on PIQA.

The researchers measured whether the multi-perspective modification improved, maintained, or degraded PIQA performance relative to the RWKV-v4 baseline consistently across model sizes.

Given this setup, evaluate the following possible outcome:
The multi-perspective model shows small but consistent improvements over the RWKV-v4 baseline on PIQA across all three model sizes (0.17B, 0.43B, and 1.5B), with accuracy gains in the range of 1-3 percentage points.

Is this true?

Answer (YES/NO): NO